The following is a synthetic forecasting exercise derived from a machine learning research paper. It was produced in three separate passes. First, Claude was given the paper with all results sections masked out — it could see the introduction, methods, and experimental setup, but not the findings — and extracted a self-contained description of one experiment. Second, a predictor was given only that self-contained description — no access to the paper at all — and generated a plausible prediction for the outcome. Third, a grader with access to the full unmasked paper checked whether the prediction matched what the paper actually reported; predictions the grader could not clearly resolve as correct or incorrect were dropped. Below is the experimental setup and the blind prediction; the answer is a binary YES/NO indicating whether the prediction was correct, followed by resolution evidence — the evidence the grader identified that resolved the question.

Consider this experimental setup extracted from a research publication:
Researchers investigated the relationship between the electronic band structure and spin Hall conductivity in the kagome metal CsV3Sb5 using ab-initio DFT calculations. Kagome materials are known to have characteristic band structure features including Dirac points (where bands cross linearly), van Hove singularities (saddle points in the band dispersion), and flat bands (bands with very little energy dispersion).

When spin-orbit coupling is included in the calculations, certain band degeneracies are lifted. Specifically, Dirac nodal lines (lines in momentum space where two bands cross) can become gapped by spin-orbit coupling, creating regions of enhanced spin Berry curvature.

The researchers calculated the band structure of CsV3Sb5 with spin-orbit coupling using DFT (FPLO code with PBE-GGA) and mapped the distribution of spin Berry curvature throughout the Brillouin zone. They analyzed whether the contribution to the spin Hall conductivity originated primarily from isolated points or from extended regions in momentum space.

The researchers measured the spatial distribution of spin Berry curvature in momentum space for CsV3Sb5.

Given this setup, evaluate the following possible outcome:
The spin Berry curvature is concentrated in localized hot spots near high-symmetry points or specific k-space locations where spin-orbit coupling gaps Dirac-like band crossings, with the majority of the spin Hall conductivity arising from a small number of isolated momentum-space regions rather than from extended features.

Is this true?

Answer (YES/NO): NO